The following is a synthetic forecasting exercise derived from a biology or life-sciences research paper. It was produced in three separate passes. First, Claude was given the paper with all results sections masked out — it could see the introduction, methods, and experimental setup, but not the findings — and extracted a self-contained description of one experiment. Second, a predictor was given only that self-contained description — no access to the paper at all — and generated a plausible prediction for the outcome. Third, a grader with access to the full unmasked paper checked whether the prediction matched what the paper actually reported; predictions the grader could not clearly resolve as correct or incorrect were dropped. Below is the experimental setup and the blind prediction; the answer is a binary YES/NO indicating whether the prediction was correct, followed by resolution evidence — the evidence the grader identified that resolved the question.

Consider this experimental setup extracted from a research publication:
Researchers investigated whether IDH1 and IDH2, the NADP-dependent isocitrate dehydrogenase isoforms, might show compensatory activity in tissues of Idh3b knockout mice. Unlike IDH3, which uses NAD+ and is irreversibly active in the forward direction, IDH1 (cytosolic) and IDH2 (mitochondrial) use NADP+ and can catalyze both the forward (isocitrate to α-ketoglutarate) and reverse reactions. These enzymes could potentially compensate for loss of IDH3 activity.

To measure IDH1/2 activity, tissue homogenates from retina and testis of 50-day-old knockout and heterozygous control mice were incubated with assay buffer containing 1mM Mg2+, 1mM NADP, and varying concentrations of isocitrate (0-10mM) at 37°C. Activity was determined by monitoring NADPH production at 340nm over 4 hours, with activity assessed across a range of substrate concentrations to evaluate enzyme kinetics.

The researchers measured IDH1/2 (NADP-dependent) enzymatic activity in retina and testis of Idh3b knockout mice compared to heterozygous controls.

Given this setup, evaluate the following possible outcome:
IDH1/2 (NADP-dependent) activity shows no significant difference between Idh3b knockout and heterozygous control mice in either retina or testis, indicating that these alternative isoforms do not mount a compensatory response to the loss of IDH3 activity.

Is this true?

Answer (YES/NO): YES